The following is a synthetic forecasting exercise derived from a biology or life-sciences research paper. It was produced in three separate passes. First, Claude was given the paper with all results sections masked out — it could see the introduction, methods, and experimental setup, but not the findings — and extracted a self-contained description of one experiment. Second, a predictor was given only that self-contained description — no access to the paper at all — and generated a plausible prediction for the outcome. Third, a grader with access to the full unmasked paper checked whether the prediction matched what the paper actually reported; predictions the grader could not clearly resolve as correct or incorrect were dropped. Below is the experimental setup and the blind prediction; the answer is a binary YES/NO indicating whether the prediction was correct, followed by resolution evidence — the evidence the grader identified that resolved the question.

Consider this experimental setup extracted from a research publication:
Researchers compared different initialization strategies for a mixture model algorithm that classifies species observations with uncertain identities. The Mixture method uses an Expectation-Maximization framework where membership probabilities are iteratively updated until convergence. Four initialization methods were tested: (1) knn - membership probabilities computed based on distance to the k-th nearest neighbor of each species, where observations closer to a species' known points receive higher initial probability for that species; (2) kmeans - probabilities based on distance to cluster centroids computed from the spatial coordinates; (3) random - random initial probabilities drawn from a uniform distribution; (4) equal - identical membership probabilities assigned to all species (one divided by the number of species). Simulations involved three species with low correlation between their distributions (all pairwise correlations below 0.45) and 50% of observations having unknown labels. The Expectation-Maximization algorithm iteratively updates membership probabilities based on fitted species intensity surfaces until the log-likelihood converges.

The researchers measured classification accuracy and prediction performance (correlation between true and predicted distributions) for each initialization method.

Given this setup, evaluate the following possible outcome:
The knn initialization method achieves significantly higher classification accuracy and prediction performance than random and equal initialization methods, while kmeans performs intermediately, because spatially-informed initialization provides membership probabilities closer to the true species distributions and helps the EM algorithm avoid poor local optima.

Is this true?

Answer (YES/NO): NO